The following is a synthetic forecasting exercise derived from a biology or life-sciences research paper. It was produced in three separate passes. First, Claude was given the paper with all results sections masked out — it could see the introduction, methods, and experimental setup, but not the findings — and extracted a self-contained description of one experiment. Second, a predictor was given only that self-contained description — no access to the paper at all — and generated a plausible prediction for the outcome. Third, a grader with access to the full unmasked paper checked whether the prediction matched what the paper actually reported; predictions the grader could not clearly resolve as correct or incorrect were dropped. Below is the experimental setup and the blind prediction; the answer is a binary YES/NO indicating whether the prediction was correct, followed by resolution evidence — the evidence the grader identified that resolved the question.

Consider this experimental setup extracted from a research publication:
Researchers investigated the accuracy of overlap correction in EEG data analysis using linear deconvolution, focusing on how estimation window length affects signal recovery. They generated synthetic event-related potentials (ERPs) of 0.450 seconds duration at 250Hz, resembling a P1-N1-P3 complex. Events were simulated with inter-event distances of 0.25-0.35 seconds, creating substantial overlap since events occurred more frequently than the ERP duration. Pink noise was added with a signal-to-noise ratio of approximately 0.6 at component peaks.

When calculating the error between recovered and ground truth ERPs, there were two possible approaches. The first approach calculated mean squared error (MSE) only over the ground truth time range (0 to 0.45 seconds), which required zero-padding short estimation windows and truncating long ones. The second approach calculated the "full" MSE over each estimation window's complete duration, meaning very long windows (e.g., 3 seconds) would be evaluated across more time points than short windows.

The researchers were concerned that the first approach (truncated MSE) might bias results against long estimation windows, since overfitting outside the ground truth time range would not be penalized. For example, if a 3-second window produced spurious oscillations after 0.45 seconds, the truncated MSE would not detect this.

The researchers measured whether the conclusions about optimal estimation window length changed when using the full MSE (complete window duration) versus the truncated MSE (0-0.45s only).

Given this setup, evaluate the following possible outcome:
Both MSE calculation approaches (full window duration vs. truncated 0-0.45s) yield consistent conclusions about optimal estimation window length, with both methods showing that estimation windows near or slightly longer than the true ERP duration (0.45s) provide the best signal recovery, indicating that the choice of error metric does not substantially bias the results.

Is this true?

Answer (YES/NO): YES